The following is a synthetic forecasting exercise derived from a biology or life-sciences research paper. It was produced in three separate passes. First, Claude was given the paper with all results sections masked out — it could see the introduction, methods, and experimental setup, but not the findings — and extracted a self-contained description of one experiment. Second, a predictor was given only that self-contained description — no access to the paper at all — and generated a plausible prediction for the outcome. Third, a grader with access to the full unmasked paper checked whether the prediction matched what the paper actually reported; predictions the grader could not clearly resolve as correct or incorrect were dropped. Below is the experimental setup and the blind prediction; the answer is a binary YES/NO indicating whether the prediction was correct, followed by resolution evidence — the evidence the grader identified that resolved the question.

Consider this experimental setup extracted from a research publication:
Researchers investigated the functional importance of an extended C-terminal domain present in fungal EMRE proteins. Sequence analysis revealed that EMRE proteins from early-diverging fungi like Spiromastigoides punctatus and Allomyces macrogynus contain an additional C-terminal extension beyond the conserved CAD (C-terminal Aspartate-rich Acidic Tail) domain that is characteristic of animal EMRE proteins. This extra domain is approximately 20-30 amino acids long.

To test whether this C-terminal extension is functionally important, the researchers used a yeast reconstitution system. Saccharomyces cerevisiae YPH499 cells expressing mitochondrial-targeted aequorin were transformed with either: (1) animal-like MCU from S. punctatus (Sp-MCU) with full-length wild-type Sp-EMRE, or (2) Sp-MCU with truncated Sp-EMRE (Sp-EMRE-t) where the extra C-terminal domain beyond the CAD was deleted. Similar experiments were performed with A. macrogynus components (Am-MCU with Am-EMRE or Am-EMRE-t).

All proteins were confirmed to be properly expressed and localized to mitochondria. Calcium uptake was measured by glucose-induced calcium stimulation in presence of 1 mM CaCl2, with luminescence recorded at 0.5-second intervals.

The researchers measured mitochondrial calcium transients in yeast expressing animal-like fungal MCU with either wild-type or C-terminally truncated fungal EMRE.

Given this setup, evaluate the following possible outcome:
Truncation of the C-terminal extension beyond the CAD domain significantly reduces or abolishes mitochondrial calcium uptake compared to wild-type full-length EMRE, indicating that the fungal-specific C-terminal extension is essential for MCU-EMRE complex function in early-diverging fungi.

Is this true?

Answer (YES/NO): YES